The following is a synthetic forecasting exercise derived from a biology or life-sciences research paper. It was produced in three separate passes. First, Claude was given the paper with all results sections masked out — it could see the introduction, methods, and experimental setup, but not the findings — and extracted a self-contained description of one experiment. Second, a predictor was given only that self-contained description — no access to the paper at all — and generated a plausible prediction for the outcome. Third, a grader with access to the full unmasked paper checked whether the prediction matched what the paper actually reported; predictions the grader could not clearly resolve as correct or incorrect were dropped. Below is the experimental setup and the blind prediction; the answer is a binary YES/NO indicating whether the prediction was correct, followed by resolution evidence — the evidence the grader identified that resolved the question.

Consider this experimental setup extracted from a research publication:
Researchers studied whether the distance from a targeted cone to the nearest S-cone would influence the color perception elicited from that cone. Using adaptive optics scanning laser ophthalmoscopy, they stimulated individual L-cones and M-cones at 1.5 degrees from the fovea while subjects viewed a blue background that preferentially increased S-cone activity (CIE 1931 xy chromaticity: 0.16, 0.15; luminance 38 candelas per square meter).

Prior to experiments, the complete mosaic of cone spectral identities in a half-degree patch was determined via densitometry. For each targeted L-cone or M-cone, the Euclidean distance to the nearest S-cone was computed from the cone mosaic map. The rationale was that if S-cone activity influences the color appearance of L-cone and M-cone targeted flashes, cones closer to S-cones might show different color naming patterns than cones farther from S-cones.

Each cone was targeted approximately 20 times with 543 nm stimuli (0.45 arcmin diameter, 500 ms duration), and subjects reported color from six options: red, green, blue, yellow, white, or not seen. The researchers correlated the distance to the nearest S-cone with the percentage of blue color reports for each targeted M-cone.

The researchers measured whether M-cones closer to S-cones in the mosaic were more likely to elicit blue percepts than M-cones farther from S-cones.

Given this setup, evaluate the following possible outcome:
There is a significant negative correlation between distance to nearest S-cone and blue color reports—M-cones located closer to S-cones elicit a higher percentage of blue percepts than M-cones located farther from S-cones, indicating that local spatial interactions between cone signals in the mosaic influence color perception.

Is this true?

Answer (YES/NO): NO